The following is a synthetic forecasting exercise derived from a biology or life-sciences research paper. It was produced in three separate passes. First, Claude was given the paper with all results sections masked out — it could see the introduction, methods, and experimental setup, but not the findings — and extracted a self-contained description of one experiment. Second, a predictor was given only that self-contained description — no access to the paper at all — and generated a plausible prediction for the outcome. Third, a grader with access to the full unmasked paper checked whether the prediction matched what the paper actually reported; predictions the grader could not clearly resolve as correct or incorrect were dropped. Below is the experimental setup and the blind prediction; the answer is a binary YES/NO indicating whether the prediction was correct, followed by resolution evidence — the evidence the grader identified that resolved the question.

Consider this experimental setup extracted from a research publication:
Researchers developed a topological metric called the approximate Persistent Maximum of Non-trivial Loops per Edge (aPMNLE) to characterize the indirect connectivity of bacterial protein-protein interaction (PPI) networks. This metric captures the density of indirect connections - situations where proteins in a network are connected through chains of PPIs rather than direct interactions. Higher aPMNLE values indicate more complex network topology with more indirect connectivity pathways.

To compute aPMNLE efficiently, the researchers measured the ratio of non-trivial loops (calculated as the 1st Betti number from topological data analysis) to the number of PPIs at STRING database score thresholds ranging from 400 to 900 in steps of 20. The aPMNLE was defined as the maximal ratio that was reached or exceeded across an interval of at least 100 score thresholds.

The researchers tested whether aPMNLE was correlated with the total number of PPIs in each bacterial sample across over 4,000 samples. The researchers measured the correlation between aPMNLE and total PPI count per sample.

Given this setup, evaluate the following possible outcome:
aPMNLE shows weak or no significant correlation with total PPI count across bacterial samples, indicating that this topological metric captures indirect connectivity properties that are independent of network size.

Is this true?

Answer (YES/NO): NO